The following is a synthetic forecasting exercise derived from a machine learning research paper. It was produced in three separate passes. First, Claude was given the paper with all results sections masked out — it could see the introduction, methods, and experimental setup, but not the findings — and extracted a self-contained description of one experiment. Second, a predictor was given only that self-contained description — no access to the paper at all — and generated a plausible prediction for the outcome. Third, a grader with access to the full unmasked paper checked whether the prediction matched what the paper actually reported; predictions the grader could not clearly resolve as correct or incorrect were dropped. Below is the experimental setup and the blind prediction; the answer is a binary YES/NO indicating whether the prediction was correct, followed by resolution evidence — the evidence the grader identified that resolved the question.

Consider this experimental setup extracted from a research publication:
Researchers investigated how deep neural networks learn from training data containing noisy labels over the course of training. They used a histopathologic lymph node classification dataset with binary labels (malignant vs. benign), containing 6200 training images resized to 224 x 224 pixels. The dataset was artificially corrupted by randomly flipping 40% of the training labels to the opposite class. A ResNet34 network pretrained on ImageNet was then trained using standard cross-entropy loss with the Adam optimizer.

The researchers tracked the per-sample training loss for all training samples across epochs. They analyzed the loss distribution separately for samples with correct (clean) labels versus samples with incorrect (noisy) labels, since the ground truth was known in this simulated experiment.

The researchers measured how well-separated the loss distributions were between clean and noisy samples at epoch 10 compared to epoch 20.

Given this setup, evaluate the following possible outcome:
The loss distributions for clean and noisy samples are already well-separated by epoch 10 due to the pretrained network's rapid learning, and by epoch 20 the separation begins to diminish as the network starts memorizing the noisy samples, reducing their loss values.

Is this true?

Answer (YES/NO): YES